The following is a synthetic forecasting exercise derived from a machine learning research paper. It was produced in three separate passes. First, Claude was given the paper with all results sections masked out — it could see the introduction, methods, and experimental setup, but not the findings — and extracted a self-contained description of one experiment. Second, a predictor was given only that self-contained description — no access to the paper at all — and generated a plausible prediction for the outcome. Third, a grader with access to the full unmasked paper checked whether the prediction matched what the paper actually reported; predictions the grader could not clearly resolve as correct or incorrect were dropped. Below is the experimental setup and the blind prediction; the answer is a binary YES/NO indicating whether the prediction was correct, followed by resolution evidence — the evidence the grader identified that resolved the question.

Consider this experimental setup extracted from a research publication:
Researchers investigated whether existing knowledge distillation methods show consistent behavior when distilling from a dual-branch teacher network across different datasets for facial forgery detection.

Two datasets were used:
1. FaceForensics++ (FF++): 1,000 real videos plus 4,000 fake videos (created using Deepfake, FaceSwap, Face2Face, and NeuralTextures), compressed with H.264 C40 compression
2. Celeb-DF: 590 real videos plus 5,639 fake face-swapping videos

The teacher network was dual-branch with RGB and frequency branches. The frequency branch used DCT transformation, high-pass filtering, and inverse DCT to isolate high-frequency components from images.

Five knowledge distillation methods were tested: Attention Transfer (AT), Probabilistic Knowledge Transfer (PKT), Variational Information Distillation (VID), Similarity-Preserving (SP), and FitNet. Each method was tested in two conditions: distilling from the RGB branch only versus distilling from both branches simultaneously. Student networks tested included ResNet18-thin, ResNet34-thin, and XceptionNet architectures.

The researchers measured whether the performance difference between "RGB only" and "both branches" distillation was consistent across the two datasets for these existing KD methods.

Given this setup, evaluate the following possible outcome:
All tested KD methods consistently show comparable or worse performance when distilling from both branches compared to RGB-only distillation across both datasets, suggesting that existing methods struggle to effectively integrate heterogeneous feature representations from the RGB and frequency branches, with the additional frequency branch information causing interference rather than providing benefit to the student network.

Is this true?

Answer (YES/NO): YES